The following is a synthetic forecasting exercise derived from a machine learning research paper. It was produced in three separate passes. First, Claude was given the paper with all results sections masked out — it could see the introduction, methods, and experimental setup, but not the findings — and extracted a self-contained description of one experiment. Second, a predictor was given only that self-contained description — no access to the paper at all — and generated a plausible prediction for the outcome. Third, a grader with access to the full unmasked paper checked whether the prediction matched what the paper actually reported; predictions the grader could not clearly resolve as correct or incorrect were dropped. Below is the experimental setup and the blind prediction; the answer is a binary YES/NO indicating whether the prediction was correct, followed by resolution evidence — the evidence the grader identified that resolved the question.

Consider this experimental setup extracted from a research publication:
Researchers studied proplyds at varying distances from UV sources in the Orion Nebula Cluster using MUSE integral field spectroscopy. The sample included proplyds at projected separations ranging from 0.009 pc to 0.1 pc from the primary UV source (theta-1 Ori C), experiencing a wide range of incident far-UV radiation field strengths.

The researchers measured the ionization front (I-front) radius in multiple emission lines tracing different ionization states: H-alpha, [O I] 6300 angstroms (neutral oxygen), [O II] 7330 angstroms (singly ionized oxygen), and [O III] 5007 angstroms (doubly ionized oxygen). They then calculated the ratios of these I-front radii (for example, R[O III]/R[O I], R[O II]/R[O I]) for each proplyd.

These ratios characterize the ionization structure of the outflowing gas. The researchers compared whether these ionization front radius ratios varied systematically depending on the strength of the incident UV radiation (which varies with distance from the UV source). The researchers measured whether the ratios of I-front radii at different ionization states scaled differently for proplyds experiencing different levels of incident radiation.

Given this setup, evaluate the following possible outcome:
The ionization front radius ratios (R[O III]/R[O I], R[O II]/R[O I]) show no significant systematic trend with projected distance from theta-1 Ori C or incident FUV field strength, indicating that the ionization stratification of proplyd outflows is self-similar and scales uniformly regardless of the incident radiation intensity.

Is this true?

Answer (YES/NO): YES